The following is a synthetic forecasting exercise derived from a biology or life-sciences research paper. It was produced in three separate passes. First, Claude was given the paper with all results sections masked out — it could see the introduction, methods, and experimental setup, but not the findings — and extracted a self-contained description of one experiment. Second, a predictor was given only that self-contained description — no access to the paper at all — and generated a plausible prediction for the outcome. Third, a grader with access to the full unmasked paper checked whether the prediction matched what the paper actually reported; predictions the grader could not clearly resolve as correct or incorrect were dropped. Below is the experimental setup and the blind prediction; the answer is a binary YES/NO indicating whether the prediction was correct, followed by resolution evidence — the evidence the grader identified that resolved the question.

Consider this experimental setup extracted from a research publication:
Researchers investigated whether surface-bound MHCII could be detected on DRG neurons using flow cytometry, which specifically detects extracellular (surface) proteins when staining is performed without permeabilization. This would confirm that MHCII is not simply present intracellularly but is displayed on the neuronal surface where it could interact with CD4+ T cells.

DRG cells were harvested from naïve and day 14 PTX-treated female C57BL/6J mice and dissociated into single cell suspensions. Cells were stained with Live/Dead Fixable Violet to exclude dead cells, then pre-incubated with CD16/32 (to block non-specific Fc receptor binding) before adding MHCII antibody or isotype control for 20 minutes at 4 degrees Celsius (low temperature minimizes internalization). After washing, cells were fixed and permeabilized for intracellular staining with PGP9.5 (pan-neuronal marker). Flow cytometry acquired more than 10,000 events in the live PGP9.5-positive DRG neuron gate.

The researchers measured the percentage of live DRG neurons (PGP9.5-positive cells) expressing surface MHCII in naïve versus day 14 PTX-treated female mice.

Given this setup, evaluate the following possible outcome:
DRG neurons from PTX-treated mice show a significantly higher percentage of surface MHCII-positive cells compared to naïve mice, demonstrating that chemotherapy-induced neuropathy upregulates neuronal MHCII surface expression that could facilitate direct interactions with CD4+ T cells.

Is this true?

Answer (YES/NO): YES